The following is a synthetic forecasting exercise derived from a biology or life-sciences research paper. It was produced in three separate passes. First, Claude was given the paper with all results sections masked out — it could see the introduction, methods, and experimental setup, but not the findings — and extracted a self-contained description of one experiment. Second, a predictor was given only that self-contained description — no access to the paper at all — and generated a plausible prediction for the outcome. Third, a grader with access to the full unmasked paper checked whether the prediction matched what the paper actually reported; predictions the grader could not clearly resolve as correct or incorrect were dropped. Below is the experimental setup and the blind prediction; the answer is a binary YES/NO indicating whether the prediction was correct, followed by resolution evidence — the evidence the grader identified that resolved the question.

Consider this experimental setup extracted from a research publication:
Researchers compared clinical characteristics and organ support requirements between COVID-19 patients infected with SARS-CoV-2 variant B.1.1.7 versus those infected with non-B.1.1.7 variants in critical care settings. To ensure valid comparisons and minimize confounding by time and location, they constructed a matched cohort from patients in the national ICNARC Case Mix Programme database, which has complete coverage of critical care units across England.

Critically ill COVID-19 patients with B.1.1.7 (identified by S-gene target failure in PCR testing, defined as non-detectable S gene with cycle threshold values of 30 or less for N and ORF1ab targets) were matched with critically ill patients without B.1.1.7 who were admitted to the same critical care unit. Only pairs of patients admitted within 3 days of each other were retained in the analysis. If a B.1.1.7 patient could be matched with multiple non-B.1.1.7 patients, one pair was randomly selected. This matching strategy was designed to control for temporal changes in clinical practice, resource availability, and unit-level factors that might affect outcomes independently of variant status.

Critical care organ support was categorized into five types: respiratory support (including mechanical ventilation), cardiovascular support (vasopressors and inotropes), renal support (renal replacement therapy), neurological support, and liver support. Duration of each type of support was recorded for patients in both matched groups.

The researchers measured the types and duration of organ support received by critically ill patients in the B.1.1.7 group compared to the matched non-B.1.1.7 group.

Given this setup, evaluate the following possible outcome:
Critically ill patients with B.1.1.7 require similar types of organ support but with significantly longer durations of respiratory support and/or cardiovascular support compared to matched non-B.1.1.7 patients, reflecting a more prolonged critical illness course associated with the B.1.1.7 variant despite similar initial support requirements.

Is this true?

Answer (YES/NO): NO